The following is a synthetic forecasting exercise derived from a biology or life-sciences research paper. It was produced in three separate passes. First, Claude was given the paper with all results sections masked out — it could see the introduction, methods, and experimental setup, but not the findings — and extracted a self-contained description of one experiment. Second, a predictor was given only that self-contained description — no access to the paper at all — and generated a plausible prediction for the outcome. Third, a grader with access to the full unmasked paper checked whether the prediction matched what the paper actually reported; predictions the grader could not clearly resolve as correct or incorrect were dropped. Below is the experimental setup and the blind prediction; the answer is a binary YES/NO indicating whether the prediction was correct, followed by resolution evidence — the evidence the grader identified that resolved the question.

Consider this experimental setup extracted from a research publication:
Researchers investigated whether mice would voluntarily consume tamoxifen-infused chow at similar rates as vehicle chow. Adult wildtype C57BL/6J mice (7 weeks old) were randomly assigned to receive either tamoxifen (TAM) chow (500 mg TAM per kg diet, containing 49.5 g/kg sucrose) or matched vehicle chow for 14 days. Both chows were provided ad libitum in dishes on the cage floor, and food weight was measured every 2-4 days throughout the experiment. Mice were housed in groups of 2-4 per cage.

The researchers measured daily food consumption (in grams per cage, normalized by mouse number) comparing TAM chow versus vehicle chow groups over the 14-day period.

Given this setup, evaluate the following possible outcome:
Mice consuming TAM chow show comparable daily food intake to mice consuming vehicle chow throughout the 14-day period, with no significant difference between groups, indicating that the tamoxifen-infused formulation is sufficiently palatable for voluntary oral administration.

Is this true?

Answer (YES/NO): NO